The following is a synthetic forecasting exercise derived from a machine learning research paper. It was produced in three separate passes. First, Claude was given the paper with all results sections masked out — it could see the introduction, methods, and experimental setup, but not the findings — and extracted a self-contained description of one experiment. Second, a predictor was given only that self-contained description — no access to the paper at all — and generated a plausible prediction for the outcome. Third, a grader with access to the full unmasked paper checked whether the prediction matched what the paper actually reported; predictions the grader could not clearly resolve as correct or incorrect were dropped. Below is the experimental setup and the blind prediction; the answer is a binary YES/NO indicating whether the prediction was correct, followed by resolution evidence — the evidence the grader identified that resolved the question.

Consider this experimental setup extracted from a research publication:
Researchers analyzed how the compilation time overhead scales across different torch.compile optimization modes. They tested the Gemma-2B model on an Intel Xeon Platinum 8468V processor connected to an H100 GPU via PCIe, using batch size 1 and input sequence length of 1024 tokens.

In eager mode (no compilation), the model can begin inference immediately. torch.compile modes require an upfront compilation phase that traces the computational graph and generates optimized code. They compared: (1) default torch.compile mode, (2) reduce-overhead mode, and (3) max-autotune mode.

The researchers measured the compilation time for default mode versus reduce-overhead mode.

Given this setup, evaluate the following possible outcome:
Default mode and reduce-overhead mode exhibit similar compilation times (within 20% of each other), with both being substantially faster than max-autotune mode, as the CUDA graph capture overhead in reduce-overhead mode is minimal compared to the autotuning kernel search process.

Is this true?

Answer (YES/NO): NO